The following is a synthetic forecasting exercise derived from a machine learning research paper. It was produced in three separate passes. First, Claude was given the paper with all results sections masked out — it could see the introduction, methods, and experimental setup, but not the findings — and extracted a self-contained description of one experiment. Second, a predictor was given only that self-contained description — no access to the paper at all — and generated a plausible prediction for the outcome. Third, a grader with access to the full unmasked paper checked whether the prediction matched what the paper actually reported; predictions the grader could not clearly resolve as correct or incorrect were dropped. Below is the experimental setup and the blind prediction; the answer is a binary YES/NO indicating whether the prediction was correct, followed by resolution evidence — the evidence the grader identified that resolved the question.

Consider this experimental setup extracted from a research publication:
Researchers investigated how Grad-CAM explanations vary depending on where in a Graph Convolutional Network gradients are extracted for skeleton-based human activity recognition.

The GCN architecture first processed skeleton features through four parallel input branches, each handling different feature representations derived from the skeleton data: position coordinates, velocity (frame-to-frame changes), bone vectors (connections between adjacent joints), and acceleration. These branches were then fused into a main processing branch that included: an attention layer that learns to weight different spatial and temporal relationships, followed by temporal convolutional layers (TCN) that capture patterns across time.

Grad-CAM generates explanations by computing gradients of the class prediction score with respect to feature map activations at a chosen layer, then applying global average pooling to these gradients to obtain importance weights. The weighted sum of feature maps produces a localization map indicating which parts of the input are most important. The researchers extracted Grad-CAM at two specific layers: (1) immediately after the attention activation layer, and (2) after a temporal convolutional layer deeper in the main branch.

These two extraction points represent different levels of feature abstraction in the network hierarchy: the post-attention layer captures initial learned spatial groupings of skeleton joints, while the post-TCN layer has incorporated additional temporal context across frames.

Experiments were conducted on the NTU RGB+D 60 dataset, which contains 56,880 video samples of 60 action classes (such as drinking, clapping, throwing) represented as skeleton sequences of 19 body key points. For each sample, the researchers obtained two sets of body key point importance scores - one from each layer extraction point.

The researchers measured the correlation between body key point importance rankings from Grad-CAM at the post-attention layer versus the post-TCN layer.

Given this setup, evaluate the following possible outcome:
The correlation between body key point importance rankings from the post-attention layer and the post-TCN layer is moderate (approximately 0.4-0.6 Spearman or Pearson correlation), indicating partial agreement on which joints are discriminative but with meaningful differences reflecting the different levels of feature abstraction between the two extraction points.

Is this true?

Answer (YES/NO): NO